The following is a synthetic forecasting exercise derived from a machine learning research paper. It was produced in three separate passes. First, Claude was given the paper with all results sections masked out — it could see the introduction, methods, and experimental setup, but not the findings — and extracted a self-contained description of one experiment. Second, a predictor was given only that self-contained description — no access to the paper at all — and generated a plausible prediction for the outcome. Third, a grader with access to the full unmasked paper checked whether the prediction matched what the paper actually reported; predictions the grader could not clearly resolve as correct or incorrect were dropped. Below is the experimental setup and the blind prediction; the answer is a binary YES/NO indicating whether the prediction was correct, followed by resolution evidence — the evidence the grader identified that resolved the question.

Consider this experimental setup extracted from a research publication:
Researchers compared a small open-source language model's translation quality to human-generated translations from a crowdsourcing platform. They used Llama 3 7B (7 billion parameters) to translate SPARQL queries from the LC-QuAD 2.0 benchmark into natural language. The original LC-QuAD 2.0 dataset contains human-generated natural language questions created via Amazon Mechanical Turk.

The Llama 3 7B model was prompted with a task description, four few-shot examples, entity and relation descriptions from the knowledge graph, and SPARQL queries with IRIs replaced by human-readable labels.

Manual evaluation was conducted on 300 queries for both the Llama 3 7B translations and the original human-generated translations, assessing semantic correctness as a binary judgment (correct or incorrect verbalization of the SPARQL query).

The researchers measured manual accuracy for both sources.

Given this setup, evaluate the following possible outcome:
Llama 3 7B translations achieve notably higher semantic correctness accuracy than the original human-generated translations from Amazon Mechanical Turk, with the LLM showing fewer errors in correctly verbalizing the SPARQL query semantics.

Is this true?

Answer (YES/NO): NO